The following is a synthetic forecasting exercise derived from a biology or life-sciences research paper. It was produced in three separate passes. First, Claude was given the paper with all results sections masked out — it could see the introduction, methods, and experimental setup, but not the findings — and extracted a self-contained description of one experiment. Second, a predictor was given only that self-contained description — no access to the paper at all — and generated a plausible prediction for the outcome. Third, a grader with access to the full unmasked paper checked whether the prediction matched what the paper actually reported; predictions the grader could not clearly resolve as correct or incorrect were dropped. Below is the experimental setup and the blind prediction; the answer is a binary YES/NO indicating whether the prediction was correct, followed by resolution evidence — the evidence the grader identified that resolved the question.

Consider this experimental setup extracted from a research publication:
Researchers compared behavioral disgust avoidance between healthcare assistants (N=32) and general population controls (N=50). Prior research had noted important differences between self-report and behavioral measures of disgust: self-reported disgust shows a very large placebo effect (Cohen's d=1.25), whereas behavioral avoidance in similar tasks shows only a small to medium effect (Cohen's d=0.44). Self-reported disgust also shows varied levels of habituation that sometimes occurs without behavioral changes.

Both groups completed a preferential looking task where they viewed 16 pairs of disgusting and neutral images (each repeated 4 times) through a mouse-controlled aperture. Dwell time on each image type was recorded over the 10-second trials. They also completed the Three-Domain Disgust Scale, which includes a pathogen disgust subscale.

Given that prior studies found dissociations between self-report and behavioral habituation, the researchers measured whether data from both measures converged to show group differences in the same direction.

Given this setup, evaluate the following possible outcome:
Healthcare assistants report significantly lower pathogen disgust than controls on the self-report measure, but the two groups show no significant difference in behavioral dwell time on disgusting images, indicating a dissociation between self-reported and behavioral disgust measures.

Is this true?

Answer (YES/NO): NO